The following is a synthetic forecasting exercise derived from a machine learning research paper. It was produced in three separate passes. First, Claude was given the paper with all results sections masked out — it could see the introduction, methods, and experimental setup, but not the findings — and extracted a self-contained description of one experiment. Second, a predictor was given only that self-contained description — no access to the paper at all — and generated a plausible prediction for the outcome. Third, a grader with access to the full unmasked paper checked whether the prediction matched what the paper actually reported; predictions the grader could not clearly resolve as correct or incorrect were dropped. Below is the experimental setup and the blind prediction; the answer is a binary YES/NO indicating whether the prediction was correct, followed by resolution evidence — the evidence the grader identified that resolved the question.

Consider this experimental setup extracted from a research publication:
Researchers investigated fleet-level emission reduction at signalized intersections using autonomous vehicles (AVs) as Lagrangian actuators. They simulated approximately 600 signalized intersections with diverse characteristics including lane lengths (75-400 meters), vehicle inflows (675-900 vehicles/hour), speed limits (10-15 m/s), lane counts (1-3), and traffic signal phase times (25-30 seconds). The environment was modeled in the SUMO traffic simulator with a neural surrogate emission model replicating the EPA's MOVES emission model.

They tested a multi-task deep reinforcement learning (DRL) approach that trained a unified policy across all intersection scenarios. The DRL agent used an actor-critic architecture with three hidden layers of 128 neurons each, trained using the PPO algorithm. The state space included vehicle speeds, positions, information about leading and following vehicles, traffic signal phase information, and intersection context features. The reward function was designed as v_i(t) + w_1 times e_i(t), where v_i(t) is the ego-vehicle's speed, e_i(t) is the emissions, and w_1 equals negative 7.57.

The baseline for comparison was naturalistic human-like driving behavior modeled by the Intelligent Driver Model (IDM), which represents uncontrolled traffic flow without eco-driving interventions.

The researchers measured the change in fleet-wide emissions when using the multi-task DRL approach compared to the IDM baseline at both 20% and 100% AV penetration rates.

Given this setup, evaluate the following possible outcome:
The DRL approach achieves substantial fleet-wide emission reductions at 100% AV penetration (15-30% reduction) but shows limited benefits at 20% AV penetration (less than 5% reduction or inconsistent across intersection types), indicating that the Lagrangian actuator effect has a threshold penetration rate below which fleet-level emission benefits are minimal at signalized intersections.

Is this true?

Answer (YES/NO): NO